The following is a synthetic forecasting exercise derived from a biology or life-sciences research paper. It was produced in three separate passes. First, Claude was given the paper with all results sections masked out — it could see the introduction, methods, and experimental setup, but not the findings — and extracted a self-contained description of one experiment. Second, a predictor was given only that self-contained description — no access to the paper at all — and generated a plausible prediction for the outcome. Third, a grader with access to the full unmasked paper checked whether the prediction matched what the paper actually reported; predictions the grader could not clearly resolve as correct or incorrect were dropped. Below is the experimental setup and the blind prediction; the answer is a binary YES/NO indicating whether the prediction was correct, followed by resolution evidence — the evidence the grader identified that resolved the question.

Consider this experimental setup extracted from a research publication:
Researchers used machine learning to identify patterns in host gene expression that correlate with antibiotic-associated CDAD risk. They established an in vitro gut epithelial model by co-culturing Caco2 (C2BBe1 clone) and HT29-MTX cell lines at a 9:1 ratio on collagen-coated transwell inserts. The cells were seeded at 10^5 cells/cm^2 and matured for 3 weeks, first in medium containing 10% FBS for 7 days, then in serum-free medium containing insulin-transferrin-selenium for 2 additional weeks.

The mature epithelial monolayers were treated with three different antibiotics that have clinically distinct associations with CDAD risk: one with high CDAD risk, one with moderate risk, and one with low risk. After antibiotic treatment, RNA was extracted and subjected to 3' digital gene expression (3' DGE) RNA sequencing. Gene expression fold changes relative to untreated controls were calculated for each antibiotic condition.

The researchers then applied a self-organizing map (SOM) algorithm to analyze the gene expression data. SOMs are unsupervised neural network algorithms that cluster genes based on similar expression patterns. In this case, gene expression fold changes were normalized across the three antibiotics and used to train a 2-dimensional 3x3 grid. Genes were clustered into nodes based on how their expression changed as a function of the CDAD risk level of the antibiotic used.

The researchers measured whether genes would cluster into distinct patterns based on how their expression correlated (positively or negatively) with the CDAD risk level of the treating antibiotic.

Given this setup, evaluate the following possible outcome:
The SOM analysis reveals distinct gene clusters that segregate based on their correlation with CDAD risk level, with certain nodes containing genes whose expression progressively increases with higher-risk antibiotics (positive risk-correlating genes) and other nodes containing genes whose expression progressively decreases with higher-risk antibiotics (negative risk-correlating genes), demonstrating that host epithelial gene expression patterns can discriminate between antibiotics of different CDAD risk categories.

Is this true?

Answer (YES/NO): YES